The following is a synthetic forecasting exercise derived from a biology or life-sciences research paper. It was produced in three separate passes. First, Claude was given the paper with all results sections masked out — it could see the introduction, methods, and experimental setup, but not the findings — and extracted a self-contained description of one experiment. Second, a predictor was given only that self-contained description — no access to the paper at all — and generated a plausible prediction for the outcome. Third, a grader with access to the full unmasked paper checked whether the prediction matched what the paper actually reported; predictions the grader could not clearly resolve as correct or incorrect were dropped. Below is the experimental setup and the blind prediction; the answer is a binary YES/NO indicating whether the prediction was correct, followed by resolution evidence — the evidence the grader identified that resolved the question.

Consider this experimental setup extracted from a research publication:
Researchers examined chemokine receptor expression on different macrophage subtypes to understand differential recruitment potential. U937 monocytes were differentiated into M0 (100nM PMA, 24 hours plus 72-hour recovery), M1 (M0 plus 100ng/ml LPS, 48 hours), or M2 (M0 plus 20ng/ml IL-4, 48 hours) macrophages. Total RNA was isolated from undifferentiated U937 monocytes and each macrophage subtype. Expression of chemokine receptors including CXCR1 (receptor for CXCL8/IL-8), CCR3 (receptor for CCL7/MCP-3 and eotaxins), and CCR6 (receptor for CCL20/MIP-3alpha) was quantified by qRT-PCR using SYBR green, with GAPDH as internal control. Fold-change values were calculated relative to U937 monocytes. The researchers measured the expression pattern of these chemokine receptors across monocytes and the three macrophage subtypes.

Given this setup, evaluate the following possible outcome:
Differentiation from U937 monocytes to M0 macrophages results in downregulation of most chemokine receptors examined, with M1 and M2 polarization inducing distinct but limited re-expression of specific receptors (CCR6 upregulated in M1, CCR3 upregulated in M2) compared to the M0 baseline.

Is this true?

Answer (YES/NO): NO